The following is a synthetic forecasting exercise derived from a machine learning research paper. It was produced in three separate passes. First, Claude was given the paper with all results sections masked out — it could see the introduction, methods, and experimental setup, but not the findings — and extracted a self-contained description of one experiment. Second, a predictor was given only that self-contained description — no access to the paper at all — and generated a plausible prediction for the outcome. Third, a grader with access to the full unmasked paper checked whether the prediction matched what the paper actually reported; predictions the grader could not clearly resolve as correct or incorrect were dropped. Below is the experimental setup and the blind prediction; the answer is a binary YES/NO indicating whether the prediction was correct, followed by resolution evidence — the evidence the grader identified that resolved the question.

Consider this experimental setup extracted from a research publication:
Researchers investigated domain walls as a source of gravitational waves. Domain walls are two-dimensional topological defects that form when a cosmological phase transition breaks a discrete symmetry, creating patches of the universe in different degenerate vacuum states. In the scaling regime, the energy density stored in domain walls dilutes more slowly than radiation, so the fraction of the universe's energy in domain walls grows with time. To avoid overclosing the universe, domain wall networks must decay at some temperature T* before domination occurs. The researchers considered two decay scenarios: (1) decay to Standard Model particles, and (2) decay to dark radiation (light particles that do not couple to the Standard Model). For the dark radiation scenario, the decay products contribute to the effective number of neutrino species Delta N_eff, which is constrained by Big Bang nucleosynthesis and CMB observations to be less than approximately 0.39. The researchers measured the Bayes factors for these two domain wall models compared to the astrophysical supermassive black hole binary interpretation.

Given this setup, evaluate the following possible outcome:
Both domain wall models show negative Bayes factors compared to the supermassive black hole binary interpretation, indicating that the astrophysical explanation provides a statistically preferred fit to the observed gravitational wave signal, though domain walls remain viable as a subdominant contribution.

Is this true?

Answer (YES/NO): NO